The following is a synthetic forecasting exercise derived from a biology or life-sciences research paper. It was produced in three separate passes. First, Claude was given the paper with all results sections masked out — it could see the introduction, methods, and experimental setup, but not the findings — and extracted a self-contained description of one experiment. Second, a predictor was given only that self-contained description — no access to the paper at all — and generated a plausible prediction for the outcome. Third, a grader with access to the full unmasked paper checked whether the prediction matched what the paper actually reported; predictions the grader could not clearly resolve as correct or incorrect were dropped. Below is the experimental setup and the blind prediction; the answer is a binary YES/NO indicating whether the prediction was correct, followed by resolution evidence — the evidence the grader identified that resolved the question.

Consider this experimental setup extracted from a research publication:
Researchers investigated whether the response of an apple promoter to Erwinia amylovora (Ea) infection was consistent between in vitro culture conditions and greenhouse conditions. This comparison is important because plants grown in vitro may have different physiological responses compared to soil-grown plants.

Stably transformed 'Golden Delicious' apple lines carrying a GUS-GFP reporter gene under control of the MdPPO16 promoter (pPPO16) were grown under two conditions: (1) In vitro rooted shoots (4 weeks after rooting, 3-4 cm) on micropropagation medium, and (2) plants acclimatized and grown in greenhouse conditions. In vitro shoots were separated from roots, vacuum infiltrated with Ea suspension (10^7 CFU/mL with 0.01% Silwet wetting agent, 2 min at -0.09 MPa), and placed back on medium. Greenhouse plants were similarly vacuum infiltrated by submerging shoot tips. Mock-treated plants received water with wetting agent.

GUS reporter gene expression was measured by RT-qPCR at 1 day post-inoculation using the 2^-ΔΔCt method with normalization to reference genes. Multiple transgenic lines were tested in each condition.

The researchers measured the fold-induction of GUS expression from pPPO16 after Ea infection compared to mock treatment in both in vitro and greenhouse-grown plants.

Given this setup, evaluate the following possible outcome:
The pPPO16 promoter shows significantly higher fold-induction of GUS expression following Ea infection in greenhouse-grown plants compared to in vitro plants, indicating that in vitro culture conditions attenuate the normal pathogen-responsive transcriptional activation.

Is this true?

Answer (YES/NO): NO